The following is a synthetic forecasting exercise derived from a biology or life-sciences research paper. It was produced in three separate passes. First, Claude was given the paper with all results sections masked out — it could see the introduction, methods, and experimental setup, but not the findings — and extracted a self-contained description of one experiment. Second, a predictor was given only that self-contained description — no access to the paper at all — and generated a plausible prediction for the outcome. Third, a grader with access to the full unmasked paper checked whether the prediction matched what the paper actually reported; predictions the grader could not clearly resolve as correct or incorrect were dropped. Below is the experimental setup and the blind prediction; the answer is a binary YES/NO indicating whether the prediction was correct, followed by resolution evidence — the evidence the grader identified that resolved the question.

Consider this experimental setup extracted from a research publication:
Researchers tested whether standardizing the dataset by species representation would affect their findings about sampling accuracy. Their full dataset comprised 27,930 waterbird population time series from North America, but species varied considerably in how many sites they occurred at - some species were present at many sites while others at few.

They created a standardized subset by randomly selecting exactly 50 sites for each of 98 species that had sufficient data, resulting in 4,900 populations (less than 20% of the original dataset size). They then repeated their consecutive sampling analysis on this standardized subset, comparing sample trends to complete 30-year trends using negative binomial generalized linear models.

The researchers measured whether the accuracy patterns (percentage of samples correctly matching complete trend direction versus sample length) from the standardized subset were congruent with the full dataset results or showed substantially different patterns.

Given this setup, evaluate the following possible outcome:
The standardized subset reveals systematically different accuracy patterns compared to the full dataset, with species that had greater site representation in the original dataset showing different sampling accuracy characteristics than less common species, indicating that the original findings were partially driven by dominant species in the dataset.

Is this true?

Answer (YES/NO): NO